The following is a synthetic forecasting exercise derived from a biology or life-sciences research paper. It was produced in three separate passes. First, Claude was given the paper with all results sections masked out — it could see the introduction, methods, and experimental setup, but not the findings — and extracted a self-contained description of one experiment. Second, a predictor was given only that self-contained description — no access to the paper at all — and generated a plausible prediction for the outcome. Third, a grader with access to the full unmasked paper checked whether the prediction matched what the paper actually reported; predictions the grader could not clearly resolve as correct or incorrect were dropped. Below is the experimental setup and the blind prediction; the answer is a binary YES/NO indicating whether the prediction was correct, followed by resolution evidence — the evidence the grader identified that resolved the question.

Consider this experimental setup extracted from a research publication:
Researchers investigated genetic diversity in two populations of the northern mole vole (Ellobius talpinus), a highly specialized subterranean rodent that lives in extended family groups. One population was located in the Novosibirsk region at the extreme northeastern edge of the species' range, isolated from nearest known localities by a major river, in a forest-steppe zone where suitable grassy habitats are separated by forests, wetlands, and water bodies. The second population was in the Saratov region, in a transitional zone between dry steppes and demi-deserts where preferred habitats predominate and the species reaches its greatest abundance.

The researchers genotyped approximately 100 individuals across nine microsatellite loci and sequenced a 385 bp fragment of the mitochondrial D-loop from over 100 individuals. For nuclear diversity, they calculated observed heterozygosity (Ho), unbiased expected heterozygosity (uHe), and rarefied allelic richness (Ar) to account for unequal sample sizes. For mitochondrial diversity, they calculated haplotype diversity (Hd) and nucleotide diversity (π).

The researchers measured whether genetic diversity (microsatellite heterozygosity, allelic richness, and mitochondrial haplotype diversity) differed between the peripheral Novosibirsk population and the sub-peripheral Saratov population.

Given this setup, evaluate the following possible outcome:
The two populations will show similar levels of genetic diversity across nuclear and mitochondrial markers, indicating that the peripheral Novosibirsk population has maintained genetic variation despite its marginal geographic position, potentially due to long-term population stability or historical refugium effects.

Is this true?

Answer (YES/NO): NO